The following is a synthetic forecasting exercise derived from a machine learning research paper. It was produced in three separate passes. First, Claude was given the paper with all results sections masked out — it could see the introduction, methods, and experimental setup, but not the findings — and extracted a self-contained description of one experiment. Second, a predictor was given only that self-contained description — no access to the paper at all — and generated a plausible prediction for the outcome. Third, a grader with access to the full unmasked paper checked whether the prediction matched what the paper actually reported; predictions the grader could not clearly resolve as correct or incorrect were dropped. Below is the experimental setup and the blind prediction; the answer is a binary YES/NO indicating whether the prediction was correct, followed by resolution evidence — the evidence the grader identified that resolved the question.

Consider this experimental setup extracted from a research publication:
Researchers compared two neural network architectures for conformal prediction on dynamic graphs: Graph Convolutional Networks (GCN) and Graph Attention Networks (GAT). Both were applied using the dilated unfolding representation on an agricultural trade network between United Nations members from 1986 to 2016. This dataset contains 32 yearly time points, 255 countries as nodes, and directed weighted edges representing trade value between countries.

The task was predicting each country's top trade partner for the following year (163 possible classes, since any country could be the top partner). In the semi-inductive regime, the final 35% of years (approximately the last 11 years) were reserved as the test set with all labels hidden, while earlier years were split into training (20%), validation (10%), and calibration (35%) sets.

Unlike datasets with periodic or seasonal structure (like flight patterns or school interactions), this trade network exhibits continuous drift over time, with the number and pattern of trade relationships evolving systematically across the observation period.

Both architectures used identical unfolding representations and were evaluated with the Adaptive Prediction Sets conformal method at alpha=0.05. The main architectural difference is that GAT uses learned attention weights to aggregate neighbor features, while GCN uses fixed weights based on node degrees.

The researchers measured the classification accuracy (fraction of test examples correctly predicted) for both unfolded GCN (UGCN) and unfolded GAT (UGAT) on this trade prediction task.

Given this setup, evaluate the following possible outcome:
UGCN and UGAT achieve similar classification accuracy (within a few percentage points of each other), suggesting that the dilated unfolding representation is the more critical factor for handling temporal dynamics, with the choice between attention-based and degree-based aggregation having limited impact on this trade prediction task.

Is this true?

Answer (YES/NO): YES